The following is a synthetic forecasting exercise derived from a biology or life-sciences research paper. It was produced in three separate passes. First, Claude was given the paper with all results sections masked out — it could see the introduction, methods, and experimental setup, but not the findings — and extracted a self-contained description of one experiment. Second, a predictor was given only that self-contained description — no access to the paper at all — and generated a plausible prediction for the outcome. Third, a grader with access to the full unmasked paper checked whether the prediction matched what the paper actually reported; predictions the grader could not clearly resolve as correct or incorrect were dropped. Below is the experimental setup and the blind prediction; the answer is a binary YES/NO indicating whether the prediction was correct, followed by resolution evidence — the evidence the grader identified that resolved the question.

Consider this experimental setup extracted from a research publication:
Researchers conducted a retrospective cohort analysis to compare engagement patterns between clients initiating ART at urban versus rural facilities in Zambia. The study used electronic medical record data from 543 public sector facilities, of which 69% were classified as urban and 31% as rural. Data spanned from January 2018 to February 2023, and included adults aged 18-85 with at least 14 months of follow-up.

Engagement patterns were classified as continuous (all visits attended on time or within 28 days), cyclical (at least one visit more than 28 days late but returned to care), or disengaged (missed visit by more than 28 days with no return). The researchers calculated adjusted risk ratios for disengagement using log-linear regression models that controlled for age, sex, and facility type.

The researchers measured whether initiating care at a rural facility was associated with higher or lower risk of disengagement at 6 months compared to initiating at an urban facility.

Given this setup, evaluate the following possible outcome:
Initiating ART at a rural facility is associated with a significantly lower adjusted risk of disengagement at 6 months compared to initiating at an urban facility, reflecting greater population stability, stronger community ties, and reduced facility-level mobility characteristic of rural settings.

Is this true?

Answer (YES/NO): YES